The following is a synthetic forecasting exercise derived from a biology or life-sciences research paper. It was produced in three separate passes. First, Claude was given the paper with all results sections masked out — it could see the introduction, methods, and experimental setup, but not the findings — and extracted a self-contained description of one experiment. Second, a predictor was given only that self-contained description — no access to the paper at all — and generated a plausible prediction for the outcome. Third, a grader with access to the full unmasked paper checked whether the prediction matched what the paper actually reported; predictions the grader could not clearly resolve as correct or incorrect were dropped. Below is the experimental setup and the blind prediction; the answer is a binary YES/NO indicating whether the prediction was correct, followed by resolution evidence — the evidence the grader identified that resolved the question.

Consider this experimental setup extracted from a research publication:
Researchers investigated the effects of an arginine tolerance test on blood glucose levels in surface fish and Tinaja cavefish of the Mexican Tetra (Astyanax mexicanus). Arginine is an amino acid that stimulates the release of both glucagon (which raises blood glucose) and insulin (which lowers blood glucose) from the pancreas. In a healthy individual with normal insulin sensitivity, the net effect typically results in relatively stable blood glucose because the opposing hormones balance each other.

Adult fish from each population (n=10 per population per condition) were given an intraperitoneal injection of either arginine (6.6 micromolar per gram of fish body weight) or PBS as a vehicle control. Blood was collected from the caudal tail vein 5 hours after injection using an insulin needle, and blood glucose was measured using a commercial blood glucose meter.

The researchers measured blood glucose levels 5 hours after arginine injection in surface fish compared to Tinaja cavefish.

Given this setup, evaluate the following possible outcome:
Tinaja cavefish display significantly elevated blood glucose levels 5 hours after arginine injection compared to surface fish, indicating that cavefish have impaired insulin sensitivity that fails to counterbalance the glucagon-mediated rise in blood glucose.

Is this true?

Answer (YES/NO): NO